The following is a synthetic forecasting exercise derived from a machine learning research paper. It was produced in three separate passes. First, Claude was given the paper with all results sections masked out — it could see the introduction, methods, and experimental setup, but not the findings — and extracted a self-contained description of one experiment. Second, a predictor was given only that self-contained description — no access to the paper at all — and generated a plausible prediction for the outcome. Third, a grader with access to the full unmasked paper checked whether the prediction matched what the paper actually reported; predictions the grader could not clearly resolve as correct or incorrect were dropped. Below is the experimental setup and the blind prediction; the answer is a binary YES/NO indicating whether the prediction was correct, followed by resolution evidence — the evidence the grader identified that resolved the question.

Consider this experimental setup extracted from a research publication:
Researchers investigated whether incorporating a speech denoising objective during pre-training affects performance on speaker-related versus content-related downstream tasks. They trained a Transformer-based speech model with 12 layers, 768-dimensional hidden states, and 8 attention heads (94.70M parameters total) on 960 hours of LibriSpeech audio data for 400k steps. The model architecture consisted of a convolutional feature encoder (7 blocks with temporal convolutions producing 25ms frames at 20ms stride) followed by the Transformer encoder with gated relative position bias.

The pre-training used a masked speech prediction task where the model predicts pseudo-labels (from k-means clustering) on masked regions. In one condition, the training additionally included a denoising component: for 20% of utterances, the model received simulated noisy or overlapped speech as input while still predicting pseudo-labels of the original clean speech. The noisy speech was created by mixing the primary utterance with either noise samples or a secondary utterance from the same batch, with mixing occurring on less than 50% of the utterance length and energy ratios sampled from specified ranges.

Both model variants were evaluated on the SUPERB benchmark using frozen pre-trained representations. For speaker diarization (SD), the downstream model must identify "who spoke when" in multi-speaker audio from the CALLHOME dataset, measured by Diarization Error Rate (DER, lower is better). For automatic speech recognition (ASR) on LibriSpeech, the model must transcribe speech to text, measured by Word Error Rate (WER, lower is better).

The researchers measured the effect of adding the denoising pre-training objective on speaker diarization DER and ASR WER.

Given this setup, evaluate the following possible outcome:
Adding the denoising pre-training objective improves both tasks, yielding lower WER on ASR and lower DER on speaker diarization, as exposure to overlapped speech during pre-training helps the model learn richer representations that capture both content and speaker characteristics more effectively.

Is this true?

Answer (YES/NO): NO